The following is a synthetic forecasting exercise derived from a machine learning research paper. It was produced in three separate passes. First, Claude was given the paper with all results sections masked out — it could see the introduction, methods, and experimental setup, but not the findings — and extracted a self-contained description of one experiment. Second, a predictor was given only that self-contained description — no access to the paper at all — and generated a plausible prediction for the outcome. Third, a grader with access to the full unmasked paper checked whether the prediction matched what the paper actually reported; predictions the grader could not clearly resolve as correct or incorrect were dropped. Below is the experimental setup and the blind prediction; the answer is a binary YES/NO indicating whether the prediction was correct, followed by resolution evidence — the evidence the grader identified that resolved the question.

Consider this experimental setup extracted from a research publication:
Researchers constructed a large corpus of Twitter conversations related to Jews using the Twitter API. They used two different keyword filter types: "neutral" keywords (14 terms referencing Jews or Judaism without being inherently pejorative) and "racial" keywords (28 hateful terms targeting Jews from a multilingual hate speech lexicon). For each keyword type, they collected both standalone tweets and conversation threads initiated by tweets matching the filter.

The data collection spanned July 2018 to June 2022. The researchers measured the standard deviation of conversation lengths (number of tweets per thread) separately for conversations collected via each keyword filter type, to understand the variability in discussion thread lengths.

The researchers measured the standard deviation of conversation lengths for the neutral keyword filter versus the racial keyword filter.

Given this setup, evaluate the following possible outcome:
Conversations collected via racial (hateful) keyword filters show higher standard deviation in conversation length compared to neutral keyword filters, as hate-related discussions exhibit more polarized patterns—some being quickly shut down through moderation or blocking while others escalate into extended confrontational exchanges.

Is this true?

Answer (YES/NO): YES